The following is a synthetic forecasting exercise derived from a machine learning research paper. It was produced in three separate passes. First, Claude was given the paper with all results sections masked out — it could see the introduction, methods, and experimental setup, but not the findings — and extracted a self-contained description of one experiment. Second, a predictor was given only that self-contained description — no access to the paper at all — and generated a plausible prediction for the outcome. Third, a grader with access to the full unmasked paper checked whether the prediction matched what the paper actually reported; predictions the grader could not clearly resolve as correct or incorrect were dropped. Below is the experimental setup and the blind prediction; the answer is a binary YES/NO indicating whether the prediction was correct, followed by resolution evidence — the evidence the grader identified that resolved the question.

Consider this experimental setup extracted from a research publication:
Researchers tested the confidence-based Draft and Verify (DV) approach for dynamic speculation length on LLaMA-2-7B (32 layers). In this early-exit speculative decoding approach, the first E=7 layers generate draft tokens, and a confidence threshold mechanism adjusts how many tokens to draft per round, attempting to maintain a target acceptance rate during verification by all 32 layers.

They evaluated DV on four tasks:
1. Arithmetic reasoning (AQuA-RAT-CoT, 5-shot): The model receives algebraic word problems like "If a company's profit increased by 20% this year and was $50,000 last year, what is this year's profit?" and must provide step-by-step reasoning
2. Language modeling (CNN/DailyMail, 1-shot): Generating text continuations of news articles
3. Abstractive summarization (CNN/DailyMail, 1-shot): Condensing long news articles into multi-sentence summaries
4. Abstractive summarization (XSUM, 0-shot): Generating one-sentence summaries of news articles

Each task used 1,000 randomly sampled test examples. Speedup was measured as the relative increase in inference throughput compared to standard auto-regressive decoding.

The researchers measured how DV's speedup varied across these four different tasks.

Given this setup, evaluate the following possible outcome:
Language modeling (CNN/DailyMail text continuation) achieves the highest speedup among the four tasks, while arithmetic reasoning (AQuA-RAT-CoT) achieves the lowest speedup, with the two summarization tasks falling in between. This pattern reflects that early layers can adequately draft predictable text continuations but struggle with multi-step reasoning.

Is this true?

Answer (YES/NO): NO